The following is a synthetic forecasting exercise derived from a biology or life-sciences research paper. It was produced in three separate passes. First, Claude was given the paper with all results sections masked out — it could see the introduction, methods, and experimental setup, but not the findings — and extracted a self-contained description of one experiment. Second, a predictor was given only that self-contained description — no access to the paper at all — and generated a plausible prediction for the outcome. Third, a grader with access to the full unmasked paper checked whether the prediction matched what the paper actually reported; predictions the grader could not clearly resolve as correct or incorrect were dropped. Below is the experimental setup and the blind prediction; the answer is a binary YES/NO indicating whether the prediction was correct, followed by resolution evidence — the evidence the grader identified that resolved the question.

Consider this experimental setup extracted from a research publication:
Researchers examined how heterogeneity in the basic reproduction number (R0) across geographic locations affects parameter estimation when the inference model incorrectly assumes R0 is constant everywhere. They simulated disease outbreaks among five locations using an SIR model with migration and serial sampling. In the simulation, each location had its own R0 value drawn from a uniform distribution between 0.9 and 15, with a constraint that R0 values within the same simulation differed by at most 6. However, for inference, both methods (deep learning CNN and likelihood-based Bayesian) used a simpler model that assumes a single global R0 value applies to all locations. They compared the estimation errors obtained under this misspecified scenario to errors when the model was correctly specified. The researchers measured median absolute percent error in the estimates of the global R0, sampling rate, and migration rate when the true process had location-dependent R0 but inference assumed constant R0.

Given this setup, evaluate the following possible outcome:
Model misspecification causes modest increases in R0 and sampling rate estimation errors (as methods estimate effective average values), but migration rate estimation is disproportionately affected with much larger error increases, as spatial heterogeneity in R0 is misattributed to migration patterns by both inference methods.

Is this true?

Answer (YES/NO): YES